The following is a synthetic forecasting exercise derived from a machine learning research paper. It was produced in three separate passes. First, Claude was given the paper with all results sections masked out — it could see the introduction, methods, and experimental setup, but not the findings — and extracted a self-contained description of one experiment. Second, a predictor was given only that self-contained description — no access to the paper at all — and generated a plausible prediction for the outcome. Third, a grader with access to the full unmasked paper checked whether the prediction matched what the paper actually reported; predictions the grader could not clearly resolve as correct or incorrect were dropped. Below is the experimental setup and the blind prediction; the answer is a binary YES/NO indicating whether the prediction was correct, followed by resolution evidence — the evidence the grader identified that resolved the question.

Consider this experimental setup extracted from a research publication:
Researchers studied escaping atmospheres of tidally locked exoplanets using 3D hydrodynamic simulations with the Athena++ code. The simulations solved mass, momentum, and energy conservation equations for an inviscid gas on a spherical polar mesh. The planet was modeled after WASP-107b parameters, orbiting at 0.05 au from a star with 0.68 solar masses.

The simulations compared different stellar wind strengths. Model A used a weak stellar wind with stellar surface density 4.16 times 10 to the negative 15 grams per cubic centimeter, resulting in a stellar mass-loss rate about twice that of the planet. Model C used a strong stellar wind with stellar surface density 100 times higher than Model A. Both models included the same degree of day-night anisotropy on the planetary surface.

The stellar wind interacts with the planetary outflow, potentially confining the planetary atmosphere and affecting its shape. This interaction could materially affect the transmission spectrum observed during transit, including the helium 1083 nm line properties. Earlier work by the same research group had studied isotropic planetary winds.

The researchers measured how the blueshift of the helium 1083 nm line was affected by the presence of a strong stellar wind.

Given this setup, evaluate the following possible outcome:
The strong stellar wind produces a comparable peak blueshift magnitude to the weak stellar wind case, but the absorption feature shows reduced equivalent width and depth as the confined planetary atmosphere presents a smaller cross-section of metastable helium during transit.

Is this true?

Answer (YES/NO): NO